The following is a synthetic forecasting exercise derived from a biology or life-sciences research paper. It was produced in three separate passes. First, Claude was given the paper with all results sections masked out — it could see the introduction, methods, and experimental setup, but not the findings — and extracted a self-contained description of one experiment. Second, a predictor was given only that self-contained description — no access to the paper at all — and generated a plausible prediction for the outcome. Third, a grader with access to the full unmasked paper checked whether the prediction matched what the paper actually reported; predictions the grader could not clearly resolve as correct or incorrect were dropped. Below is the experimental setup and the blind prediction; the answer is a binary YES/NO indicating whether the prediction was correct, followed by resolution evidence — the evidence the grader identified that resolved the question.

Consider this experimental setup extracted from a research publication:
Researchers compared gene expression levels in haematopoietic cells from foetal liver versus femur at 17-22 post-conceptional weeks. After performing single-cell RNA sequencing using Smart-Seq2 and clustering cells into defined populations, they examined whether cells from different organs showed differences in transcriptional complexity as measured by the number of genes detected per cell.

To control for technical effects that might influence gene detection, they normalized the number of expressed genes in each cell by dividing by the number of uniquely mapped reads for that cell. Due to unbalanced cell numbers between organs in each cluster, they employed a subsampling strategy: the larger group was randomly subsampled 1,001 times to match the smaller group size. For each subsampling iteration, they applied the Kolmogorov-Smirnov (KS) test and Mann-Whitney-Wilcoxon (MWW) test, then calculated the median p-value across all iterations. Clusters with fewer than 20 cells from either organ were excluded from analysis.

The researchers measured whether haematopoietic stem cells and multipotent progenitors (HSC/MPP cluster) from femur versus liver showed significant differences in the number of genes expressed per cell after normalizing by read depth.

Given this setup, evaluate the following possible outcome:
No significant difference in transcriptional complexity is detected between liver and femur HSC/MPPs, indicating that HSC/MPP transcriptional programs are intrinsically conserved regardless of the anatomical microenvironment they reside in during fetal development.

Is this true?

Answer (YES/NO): NO